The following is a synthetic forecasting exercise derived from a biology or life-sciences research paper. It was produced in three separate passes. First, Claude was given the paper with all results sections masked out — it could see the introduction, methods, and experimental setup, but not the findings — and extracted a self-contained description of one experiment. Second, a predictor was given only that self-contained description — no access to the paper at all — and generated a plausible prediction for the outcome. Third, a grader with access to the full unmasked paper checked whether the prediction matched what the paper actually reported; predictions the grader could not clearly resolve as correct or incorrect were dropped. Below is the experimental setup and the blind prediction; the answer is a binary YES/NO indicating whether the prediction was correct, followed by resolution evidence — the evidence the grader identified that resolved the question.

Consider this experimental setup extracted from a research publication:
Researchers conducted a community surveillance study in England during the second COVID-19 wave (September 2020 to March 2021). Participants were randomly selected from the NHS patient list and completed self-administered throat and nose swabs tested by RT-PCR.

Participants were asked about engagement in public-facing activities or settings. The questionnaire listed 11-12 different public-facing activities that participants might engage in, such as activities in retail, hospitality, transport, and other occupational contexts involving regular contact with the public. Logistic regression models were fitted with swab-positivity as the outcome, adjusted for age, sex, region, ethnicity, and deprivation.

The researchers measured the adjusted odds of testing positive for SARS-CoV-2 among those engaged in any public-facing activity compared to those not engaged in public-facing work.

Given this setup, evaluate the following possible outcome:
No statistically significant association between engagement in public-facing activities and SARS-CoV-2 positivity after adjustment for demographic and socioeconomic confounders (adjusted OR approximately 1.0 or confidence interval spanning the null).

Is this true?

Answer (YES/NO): NO